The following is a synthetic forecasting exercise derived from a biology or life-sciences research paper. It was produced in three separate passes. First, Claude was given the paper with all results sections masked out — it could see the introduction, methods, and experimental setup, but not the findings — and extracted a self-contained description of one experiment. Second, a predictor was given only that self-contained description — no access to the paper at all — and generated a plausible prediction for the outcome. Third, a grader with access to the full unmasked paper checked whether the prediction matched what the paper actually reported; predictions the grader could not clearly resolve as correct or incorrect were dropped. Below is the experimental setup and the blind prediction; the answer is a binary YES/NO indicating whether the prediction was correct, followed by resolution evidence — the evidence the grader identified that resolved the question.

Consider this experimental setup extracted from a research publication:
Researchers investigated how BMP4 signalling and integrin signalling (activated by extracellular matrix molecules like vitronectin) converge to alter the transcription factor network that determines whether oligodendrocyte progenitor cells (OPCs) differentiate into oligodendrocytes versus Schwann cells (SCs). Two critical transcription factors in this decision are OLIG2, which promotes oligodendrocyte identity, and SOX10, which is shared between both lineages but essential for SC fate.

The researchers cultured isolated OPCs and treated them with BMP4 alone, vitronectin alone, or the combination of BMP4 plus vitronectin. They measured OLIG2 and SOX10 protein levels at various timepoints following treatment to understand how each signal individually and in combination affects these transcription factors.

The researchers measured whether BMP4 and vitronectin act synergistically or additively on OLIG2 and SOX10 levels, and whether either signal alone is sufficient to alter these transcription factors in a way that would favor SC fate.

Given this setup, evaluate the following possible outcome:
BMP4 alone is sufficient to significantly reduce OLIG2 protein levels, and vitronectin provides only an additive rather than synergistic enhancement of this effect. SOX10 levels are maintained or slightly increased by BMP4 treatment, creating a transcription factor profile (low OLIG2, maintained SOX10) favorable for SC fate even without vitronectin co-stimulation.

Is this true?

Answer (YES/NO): NO